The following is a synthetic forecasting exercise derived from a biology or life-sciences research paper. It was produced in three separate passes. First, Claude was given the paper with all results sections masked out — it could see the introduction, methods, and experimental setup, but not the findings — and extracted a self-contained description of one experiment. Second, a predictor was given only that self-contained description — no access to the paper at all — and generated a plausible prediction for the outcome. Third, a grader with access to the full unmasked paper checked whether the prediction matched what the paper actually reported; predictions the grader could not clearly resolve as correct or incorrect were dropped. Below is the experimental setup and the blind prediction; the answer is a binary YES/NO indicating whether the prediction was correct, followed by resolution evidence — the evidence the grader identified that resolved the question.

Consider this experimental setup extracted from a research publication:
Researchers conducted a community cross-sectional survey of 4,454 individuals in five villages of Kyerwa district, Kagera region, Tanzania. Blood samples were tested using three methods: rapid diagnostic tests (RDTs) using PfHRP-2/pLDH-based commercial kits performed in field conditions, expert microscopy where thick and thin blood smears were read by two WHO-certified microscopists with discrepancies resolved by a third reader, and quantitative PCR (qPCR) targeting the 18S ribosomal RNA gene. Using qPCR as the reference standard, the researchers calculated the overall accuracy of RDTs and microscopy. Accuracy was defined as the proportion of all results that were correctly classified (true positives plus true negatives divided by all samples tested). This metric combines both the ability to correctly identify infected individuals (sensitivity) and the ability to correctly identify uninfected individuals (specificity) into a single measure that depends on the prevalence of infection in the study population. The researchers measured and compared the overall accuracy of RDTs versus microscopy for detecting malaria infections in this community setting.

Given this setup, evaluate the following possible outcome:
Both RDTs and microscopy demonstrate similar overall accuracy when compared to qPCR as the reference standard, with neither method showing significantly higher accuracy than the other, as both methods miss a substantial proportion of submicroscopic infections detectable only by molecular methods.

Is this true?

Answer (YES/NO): NO